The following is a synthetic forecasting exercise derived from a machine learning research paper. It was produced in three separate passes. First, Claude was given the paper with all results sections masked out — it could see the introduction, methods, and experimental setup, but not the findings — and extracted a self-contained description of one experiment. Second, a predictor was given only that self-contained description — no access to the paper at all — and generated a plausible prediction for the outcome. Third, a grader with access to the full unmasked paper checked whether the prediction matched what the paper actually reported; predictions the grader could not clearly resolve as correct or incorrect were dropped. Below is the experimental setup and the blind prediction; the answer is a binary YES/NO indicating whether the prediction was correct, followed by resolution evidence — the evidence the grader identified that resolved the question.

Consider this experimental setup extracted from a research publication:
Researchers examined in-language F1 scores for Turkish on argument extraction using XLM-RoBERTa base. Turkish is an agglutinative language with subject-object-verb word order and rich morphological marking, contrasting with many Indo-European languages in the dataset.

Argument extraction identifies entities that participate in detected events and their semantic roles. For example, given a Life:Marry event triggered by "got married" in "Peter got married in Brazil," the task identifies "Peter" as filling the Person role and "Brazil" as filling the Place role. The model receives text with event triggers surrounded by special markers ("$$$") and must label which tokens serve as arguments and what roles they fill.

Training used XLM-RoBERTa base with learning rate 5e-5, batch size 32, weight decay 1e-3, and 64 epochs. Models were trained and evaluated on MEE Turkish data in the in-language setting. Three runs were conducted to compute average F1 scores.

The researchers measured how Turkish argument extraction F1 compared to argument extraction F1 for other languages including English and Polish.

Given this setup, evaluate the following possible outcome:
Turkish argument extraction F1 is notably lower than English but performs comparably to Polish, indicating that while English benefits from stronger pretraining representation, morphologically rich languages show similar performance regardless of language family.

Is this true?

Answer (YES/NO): NO